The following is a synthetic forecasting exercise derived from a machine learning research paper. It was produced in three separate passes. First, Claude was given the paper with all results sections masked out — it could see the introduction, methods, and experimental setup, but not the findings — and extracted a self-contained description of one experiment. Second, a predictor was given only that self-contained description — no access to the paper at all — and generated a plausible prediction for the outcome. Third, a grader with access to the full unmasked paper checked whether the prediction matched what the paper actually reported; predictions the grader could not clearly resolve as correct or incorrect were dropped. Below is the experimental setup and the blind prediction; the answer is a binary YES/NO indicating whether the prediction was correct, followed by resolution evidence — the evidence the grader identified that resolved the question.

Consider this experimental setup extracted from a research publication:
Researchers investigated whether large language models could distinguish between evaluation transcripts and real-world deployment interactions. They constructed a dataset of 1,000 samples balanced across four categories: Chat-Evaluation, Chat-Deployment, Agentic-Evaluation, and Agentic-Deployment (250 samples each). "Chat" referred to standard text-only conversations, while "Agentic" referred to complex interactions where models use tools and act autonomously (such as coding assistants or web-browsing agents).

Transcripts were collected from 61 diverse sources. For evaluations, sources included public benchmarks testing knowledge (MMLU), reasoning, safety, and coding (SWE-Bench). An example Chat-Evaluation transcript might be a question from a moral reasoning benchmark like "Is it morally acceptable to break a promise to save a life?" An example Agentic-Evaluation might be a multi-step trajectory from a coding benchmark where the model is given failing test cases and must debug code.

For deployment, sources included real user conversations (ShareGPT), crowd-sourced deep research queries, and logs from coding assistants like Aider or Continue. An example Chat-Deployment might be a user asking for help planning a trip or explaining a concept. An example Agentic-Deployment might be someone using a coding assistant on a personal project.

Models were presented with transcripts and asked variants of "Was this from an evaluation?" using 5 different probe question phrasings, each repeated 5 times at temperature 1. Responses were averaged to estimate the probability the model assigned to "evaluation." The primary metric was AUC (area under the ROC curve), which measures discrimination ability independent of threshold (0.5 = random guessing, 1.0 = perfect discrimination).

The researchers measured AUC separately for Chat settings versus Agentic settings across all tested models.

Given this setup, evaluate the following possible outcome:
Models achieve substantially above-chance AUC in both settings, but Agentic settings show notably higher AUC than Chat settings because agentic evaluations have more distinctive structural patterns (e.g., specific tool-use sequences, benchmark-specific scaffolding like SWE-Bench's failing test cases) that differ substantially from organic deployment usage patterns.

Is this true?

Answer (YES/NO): YES